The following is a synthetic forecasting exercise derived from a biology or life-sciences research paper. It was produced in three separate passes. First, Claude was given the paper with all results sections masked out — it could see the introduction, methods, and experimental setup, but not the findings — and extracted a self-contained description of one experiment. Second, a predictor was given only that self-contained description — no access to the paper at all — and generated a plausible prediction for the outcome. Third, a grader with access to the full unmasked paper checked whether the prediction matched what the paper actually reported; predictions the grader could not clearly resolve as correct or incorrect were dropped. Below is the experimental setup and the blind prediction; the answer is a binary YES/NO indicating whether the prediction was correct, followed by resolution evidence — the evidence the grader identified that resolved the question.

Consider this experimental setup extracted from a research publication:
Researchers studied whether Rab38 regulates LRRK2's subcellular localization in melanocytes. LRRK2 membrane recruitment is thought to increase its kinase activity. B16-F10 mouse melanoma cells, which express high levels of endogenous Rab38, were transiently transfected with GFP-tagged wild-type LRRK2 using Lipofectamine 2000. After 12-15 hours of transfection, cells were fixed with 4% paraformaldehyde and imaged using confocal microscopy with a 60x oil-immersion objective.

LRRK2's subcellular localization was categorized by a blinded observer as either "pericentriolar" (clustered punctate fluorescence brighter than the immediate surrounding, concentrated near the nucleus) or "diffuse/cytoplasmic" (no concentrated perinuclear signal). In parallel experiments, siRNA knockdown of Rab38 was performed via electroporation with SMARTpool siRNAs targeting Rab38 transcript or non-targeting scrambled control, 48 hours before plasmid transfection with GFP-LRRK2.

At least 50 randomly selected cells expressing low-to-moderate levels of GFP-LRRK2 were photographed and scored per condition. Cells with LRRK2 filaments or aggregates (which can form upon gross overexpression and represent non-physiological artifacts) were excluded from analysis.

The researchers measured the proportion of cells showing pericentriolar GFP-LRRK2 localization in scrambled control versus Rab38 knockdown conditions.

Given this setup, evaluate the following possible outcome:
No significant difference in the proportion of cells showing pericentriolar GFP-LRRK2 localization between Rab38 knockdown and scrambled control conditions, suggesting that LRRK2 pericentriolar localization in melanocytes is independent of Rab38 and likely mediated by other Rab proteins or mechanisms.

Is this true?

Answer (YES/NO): NO